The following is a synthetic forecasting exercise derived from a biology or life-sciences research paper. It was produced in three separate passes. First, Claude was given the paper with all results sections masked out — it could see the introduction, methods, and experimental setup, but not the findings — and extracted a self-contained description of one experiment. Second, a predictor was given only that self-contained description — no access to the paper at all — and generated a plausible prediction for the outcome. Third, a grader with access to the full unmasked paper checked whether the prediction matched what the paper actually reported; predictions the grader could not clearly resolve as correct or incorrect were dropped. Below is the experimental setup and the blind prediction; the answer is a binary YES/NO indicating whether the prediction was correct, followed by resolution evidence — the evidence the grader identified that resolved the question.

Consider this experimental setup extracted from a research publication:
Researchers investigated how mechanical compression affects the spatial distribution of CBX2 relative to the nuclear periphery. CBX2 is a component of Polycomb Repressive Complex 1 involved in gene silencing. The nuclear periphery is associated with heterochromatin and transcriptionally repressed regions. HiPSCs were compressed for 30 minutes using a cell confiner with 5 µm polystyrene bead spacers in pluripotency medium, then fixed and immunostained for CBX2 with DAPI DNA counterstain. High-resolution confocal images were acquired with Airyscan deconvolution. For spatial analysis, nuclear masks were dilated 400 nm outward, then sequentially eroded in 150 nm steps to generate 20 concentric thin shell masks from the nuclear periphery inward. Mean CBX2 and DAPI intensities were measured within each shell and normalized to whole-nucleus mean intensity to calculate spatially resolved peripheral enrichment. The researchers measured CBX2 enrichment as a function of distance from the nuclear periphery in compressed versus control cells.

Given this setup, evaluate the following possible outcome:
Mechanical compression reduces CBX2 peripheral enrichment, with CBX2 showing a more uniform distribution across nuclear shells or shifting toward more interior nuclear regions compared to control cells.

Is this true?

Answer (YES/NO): NO